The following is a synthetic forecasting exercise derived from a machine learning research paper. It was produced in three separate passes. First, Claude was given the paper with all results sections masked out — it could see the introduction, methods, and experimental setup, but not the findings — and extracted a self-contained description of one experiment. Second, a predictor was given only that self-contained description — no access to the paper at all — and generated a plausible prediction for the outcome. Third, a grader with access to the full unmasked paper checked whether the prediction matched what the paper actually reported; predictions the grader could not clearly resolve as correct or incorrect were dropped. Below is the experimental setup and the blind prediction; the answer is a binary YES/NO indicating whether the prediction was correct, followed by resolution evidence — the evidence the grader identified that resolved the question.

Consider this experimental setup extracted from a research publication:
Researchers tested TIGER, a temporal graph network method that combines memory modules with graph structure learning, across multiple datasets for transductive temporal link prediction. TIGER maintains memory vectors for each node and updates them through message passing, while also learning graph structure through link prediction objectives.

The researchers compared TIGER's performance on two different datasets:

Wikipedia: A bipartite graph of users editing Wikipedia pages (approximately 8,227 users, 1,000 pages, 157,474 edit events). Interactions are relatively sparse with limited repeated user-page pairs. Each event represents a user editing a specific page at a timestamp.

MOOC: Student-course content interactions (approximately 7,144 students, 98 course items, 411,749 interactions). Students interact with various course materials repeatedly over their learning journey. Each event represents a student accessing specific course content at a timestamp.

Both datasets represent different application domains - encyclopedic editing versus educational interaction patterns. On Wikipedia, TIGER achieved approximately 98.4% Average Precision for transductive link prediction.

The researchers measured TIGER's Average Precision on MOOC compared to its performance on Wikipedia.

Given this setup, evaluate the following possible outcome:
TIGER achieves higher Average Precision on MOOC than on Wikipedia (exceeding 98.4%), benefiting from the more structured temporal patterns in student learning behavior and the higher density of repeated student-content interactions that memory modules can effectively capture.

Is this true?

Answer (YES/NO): NO